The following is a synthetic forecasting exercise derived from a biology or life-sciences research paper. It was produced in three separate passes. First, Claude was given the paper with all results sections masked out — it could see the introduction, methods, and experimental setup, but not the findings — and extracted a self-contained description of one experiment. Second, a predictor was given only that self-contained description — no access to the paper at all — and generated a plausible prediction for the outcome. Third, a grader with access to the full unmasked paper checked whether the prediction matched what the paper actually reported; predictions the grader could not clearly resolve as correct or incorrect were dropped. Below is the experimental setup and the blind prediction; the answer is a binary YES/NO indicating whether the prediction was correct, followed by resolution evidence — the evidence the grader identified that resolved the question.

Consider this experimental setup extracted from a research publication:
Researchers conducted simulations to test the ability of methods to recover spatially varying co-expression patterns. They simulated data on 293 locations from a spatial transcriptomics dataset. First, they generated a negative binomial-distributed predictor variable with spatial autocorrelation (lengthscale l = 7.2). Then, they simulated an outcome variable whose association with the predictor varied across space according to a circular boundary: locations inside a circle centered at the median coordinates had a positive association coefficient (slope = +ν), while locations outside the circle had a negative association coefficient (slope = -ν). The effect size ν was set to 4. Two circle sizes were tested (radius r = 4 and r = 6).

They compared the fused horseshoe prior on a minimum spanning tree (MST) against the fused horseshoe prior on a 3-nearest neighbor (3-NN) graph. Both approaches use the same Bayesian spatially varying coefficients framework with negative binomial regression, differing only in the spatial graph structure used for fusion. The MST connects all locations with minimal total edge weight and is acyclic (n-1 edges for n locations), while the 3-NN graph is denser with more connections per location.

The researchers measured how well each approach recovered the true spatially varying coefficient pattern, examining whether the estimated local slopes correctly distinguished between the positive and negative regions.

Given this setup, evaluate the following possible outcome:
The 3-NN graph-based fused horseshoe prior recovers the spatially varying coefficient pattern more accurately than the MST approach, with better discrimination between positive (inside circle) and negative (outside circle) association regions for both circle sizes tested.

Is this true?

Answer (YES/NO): YES